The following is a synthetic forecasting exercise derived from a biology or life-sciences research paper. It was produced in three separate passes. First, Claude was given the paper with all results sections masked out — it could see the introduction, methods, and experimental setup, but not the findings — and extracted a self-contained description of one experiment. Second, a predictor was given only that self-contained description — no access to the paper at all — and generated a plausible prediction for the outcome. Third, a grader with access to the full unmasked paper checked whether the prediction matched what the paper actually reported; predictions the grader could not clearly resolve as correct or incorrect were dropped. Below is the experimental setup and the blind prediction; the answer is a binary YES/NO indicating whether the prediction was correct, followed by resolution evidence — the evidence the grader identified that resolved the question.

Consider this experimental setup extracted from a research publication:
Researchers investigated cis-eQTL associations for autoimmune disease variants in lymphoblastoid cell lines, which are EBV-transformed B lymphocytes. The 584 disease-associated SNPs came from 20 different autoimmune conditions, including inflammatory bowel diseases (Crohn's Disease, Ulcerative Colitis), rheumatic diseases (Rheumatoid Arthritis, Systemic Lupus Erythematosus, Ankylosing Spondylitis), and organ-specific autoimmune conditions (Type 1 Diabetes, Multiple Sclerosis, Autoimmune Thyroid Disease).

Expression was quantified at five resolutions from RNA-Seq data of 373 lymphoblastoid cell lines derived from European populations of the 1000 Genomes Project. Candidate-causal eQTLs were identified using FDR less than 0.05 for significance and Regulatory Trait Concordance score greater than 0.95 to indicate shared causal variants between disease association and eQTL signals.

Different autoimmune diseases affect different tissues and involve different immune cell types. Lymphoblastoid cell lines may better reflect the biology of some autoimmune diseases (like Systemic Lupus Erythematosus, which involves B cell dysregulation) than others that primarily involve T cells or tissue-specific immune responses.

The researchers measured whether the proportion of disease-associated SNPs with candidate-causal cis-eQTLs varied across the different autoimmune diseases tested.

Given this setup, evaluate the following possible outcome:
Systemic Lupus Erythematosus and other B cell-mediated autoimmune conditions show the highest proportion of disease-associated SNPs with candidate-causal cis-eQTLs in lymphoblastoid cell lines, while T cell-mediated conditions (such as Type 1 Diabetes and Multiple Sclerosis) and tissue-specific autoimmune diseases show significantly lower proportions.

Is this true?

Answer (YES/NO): NO